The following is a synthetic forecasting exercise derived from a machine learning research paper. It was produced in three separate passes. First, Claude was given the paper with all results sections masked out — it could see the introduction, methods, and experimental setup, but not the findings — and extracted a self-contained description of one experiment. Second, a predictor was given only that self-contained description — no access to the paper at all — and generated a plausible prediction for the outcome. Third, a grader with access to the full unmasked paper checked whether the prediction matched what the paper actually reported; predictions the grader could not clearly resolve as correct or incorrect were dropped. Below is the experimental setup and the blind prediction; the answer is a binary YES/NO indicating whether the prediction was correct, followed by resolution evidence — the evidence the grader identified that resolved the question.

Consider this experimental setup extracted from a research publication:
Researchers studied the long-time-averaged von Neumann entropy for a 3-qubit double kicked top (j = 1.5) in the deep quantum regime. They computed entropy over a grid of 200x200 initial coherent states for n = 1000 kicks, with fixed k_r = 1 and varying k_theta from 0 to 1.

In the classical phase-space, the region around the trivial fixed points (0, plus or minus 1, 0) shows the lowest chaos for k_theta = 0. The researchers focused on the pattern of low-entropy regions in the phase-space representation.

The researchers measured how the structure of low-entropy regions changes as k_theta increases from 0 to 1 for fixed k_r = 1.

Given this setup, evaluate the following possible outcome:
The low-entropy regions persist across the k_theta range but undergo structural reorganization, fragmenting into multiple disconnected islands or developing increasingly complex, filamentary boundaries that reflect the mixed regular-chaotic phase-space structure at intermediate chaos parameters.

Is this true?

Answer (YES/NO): NO